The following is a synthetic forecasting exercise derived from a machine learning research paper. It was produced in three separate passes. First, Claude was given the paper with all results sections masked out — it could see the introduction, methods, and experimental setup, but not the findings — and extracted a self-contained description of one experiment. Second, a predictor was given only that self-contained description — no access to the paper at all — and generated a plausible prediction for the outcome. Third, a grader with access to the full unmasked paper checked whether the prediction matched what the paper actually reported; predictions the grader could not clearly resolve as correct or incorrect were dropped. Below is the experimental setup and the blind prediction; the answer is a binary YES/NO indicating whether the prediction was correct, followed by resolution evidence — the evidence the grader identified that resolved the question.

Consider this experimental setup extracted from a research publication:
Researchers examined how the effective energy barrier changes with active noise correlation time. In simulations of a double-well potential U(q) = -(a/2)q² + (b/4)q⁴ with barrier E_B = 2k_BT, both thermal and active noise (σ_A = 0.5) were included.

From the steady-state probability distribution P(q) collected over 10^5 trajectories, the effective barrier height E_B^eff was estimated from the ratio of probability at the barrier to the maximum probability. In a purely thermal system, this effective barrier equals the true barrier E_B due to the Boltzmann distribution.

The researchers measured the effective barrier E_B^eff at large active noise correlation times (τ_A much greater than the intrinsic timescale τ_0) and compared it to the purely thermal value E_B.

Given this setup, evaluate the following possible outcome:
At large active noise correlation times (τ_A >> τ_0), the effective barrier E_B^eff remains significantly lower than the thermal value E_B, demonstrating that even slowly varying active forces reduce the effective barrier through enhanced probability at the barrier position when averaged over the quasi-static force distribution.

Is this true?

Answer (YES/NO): NO